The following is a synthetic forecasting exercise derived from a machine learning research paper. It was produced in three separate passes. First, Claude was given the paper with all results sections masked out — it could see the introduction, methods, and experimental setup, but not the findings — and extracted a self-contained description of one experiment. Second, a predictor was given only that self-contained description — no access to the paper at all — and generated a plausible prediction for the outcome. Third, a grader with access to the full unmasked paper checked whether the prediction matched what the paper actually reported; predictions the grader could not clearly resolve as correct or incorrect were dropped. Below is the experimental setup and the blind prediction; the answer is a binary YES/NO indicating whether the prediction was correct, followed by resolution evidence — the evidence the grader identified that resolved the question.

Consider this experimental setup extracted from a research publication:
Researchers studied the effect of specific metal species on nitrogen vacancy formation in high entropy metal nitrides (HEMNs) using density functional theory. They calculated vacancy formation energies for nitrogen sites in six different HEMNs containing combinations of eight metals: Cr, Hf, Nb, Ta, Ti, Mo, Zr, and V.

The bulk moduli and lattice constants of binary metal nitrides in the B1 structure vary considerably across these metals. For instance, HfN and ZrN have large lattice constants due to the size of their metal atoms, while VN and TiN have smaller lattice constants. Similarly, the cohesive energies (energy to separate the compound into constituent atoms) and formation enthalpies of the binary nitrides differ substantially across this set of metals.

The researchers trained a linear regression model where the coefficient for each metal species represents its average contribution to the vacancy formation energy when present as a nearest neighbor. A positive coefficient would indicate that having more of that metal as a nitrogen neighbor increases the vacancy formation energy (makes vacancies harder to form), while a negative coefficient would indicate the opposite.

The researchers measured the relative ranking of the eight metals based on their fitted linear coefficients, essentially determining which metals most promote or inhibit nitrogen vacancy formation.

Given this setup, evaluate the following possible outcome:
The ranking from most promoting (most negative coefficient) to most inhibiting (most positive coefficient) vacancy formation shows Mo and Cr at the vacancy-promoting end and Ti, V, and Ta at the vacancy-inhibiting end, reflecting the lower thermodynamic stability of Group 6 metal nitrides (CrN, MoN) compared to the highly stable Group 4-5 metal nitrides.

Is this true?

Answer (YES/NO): NO